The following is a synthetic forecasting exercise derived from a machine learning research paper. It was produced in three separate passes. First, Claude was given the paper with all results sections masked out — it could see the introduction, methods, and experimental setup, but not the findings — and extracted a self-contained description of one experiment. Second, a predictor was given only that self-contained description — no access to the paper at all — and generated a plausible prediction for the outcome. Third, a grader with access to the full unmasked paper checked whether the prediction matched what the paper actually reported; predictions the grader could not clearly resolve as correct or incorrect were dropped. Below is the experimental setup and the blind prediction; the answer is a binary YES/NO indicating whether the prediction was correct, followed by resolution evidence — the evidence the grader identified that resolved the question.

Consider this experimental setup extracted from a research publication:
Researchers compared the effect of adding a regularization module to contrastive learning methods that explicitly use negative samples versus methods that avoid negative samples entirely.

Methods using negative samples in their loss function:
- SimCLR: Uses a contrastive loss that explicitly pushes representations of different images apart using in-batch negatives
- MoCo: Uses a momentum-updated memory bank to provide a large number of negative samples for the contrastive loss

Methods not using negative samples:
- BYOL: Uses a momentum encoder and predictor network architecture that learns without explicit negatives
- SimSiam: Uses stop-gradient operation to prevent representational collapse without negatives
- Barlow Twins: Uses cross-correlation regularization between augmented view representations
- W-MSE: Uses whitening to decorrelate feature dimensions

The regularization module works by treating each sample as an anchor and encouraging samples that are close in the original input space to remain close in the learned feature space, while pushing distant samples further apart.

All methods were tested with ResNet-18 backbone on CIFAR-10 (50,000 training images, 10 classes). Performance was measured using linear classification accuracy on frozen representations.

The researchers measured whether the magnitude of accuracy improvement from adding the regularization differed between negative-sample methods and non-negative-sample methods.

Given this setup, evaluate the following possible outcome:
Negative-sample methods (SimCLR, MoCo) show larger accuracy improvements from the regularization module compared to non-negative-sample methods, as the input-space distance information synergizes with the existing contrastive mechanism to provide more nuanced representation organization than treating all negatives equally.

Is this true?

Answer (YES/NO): NO